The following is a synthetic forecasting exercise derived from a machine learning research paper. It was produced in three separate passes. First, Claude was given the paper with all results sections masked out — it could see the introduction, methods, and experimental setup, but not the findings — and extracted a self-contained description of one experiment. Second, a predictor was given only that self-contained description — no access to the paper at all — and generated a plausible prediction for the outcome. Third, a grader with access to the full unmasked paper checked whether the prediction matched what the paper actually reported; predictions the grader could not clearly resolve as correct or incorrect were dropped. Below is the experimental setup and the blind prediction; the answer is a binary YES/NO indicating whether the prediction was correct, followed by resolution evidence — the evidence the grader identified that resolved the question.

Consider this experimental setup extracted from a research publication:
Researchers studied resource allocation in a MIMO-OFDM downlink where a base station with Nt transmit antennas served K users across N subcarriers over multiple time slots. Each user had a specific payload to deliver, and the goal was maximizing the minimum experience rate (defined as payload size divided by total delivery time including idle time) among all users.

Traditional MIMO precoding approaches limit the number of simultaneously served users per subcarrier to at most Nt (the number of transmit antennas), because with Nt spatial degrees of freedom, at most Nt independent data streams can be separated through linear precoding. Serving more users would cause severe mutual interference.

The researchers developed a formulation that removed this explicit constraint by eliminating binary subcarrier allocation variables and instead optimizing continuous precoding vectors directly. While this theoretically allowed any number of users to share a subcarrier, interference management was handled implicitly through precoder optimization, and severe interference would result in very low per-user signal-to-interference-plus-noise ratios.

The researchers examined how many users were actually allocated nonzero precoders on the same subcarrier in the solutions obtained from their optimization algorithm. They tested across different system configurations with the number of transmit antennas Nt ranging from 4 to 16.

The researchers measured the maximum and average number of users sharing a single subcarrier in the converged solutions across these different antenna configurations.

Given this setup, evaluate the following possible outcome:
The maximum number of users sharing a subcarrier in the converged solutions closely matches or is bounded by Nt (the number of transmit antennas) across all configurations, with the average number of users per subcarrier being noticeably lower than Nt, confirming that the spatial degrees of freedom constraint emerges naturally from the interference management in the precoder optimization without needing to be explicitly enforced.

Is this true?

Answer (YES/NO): NO